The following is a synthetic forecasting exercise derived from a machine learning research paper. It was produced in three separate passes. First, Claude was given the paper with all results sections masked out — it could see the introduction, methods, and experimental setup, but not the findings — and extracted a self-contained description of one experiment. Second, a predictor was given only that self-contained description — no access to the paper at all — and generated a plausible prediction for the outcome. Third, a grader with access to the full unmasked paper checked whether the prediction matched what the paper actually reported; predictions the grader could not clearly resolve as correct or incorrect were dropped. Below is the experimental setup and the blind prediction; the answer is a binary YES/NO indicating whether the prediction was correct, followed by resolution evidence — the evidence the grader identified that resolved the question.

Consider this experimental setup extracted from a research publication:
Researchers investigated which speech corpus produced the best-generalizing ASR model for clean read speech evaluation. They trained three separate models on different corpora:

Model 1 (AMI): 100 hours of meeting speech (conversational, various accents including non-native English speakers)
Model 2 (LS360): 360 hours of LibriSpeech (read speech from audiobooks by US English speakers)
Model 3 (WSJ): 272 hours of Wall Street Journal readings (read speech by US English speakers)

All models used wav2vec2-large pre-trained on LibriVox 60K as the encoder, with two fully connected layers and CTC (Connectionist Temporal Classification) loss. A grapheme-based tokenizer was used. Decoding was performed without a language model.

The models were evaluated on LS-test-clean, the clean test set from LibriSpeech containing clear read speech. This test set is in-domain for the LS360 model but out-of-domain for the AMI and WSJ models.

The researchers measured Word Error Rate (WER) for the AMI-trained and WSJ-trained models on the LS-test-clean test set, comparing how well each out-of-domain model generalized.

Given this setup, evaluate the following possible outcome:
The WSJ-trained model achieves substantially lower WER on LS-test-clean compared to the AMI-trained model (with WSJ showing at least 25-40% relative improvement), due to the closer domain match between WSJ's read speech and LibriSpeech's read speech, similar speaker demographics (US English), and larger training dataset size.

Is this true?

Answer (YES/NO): YES